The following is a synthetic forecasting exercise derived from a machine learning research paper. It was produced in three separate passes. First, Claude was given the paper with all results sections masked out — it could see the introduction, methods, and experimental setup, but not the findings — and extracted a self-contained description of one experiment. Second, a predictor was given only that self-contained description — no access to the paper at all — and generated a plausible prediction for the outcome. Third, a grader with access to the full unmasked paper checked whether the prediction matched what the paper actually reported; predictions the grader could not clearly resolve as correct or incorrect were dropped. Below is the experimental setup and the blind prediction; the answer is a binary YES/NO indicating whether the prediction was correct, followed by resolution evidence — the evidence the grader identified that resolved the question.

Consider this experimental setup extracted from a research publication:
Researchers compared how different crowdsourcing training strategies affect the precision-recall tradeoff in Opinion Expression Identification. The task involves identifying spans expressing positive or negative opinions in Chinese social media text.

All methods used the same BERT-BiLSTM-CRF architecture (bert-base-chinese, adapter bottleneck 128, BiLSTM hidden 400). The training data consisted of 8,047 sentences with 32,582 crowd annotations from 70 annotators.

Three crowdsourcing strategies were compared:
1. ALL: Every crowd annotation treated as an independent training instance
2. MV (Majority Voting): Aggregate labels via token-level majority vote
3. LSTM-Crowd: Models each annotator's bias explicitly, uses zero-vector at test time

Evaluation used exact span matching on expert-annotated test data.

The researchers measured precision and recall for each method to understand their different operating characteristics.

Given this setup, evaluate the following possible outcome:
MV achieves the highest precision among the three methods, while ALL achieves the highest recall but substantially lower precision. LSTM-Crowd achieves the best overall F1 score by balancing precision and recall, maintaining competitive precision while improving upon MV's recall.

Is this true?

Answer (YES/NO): NO